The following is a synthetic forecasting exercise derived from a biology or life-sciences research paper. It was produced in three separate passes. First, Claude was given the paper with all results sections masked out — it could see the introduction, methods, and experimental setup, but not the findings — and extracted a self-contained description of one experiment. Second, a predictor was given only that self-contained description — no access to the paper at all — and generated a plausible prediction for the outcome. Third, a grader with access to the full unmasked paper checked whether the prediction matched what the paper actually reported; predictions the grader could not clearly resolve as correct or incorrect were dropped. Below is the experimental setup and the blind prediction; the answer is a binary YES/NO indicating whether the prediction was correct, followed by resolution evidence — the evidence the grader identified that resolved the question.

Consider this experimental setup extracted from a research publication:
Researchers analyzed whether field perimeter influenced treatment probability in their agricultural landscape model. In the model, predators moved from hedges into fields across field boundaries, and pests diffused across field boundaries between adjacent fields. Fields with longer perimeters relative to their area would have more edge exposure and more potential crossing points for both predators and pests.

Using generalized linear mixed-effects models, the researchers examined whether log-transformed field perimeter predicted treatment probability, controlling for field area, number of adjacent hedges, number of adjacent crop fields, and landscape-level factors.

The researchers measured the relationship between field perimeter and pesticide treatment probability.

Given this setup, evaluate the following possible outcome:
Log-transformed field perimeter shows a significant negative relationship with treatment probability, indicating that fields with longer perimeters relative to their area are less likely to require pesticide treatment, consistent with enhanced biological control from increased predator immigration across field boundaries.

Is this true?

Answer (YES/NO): YES